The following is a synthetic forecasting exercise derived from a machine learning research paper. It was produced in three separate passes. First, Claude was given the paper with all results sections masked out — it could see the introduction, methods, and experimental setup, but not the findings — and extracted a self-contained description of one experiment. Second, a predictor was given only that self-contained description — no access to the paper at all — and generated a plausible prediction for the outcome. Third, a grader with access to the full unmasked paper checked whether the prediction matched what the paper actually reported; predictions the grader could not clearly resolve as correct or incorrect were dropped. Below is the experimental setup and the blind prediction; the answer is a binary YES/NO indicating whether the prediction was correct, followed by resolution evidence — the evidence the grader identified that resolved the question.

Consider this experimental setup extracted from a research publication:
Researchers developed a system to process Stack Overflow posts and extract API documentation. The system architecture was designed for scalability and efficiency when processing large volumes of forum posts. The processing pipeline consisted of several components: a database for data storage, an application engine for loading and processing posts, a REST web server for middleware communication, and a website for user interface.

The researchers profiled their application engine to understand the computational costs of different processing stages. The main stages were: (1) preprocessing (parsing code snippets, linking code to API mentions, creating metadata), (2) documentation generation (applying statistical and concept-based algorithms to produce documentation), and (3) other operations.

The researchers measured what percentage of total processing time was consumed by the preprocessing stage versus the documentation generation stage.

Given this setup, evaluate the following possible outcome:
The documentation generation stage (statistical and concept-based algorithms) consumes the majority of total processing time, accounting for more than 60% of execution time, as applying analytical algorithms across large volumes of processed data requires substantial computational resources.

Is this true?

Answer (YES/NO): NO